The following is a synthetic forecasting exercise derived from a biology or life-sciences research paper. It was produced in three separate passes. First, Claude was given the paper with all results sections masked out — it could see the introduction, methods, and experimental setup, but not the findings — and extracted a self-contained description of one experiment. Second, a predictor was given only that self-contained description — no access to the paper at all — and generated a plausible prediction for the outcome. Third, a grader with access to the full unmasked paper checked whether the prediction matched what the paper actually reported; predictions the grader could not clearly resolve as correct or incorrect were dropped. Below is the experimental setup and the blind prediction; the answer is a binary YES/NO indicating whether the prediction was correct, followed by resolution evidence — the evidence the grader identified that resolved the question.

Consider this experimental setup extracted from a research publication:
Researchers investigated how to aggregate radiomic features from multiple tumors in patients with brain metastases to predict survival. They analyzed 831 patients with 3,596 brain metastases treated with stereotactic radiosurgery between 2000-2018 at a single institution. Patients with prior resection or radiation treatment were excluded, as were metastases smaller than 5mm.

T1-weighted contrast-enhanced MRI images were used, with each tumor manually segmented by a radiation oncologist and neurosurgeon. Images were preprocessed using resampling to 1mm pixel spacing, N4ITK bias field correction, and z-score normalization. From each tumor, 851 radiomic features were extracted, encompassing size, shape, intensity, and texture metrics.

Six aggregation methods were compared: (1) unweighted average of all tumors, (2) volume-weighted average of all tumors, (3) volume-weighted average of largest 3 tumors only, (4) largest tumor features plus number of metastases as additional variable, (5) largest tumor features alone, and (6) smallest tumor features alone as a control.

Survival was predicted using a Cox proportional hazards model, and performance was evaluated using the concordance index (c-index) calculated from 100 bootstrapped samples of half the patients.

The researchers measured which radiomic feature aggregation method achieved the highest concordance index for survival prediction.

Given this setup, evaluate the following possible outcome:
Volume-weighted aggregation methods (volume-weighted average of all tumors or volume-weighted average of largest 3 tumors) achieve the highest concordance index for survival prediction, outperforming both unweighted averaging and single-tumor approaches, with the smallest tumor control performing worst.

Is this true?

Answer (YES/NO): YES